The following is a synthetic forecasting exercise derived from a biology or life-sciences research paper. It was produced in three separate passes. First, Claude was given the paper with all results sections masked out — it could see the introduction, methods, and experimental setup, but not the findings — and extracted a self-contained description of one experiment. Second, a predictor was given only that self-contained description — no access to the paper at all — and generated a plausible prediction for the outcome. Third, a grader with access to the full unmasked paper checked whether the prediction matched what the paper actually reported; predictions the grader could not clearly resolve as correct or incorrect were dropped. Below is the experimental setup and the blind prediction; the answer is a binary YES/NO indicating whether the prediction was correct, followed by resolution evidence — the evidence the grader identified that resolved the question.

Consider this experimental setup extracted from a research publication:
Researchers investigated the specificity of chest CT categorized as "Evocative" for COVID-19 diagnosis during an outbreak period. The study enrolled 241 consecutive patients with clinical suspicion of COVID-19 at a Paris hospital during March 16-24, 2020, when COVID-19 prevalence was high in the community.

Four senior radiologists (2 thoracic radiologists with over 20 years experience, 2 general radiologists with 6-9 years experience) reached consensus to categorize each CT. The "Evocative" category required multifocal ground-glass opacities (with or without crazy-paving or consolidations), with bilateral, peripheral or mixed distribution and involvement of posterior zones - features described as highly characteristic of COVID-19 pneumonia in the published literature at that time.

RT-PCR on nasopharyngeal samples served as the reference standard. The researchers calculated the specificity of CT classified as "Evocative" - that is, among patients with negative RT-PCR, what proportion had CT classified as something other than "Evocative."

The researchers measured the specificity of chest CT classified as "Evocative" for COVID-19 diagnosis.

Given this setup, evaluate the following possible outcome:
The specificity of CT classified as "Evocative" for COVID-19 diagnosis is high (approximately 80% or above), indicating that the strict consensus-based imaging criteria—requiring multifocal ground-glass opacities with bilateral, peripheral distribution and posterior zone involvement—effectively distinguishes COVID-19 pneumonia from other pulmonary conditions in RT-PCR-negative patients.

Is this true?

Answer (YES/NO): YES